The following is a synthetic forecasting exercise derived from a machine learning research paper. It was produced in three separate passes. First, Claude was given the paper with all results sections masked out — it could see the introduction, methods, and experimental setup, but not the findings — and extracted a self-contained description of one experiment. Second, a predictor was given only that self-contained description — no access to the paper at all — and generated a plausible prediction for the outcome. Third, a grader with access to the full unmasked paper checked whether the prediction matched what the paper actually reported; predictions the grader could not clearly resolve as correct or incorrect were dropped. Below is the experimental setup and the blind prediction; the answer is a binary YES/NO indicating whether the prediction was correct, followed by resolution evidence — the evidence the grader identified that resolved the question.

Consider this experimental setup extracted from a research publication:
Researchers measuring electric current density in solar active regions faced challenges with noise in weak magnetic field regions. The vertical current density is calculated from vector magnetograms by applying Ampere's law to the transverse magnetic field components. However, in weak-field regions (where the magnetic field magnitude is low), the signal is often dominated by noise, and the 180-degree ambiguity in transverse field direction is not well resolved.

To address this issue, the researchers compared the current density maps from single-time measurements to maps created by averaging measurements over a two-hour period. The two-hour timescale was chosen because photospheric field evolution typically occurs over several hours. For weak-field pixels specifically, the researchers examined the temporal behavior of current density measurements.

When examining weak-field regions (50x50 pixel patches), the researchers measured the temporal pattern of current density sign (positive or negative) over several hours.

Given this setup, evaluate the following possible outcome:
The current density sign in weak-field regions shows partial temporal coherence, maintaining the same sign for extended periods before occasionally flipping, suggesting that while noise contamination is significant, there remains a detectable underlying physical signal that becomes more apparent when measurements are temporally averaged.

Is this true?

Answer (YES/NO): NO